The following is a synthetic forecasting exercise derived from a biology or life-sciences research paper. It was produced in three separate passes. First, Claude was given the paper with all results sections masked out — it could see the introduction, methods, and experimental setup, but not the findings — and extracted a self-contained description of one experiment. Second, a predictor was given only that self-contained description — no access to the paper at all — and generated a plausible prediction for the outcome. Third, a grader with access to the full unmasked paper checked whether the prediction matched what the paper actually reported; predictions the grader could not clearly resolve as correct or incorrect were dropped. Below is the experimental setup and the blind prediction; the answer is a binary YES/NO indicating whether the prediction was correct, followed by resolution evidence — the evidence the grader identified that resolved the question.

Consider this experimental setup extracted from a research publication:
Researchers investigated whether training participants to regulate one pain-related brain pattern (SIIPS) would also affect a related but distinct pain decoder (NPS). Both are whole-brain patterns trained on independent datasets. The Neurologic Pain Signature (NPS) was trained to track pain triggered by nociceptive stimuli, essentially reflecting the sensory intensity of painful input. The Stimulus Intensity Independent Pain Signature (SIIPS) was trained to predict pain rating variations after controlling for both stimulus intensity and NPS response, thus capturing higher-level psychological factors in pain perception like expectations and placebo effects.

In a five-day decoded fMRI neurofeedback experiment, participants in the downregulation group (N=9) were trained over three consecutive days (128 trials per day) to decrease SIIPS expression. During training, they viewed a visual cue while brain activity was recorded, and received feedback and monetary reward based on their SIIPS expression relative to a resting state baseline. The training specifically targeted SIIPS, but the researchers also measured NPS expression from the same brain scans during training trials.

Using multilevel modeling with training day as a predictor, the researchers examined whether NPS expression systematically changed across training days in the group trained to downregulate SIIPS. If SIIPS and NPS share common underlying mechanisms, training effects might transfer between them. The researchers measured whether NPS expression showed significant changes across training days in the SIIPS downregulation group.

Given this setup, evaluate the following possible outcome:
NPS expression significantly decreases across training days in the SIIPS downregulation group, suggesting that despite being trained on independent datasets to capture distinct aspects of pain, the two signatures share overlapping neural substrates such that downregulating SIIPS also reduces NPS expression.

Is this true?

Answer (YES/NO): NO